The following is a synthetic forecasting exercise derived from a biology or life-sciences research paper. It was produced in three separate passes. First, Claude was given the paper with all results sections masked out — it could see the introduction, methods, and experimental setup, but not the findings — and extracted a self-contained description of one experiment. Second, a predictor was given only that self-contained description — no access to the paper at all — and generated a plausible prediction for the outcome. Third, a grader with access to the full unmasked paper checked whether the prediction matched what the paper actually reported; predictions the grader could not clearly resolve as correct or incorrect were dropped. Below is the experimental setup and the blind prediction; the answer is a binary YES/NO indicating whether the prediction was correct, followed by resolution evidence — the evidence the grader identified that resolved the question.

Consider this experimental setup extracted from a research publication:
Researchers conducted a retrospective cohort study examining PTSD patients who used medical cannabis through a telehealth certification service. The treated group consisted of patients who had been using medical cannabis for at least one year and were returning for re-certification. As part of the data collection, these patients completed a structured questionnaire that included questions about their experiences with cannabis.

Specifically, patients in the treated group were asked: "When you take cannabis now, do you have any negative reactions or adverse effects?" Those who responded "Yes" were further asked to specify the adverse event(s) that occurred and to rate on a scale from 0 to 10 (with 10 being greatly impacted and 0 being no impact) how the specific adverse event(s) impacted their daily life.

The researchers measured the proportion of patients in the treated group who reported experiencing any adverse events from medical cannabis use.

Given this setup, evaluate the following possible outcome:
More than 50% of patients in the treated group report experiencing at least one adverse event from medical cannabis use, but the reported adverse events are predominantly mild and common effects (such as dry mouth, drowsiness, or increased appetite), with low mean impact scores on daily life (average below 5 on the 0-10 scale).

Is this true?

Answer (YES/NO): NO